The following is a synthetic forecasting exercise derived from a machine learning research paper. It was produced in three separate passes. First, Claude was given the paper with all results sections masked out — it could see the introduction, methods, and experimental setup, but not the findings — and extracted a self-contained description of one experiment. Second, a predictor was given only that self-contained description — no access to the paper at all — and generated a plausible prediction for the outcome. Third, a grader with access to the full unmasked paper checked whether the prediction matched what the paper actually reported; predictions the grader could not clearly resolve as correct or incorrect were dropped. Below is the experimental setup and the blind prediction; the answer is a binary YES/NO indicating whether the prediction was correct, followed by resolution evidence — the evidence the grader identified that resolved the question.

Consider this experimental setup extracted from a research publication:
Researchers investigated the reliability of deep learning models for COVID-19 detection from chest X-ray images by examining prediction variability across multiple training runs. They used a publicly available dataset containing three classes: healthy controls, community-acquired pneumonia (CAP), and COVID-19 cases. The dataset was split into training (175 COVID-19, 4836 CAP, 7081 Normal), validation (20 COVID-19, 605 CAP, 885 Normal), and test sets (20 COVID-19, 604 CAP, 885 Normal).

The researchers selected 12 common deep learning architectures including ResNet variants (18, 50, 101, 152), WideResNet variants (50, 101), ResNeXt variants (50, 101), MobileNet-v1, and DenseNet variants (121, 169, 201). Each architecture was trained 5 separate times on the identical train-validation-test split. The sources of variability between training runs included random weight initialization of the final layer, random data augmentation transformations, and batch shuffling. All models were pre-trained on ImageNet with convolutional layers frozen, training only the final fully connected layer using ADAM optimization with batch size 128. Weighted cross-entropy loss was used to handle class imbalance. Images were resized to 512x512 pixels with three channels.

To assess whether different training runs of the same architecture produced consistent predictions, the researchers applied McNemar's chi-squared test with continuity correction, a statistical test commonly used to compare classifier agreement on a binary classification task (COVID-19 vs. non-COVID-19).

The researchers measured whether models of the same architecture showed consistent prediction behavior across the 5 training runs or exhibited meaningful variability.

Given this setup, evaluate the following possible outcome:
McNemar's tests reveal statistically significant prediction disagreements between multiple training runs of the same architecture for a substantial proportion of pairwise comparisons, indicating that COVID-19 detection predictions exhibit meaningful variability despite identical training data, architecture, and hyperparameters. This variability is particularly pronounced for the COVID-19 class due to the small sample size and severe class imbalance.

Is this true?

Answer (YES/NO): YES